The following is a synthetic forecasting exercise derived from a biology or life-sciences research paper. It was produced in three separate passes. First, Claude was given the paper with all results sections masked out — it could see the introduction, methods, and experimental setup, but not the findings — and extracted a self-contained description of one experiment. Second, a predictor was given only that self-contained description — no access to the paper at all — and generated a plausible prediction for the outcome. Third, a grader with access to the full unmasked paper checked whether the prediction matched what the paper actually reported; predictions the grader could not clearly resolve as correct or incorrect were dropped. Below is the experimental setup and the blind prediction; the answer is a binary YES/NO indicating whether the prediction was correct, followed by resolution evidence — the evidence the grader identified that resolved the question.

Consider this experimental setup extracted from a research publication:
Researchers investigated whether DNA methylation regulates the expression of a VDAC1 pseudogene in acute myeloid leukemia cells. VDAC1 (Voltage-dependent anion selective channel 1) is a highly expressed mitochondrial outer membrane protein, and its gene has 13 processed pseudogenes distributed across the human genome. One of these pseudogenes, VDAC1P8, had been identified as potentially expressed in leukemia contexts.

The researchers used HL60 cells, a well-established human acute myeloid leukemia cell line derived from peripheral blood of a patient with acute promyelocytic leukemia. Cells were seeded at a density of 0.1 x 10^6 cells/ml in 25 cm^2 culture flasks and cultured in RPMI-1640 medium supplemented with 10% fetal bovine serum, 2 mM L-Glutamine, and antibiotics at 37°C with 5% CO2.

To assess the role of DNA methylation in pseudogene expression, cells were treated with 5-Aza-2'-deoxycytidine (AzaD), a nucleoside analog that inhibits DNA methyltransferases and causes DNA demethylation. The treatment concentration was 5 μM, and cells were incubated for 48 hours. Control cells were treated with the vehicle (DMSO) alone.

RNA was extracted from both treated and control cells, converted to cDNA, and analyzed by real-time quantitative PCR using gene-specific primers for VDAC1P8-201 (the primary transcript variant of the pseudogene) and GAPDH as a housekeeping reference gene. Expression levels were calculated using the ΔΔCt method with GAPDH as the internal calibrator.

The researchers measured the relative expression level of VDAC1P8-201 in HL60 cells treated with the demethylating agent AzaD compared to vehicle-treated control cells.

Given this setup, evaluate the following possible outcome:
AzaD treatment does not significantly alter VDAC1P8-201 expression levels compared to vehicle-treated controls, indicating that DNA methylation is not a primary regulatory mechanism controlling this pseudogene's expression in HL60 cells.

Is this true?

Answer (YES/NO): NO